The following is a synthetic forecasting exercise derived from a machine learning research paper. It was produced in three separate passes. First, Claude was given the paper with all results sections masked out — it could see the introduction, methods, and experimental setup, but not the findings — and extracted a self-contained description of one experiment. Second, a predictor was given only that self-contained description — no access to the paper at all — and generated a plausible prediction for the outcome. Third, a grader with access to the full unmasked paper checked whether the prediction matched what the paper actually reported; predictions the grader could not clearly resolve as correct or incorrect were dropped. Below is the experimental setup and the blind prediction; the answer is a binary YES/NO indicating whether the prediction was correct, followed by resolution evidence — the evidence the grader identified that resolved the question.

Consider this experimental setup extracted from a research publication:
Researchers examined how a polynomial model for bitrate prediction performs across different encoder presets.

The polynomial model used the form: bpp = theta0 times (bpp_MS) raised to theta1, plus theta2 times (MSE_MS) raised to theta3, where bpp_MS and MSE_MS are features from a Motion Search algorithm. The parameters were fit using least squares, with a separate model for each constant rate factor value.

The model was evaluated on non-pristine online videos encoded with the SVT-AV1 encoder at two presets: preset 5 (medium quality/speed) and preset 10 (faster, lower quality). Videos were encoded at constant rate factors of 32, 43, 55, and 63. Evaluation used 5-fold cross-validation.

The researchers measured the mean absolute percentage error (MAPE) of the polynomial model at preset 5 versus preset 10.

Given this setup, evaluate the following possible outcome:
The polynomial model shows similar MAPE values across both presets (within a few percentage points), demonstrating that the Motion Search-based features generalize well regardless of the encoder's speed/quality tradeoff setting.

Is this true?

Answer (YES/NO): NO